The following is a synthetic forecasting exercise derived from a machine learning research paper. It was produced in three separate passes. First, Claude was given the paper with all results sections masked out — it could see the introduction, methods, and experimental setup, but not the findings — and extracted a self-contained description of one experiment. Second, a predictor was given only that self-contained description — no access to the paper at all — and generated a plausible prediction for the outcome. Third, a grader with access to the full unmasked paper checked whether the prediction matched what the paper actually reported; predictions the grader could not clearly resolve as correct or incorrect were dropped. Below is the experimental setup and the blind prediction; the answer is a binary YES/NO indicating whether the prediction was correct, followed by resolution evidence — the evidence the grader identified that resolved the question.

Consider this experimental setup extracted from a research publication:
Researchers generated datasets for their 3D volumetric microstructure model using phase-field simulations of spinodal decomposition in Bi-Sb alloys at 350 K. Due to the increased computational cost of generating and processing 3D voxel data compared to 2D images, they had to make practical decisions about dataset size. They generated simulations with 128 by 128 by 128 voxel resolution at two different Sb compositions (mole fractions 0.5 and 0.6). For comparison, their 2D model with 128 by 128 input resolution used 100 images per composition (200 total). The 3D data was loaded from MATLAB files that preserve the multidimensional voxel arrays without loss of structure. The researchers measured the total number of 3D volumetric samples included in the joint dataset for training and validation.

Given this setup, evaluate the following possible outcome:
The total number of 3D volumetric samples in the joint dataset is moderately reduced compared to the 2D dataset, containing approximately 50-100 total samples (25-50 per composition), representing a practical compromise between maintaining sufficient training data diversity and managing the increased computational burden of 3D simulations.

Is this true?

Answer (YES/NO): YES